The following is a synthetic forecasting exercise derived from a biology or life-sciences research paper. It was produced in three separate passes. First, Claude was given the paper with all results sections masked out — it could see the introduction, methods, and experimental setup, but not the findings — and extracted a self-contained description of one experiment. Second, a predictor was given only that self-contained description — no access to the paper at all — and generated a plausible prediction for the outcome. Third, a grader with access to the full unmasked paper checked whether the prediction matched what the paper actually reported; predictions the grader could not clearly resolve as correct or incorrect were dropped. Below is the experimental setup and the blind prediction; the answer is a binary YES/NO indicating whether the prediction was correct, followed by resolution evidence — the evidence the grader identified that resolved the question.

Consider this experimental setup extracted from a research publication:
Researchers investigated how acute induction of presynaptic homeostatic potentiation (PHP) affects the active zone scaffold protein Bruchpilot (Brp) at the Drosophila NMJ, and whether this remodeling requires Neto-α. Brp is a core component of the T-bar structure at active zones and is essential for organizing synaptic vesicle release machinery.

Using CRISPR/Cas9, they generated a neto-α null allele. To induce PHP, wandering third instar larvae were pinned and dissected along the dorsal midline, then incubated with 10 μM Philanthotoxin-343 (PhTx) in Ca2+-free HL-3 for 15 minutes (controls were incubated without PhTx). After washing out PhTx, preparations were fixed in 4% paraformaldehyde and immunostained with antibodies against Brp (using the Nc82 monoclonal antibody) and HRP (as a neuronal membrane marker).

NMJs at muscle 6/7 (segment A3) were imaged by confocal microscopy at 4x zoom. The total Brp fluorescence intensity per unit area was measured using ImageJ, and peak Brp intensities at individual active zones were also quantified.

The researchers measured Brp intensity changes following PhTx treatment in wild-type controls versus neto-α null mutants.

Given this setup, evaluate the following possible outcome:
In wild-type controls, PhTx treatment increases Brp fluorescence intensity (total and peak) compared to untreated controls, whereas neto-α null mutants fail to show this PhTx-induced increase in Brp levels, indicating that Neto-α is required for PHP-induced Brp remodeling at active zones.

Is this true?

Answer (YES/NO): YES